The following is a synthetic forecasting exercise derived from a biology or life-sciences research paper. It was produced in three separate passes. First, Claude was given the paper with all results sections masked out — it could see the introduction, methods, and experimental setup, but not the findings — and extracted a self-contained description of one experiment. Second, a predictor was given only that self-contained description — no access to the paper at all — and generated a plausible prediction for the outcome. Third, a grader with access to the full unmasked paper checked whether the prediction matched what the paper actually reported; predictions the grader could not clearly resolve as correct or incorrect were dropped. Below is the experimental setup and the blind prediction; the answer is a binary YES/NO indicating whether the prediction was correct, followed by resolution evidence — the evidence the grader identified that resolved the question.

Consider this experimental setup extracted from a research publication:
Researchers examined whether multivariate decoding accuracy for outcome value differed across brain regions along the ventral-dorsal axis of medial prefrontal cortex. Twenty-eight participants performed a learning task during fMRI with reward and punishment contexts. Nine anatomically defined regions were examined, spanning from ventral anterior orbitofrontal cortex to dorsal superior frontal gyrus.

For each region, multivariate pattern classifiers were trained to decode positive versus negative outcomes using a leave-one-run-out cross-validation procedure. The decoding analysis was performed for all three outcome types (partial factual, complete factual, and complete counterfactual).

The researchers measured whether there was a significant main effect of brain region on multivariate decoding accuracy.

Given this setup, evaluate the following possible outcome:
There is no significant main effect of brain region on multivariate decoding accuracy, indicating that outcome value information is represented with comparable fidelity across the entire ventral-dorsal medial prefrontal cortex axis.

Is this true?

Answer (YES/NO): YES